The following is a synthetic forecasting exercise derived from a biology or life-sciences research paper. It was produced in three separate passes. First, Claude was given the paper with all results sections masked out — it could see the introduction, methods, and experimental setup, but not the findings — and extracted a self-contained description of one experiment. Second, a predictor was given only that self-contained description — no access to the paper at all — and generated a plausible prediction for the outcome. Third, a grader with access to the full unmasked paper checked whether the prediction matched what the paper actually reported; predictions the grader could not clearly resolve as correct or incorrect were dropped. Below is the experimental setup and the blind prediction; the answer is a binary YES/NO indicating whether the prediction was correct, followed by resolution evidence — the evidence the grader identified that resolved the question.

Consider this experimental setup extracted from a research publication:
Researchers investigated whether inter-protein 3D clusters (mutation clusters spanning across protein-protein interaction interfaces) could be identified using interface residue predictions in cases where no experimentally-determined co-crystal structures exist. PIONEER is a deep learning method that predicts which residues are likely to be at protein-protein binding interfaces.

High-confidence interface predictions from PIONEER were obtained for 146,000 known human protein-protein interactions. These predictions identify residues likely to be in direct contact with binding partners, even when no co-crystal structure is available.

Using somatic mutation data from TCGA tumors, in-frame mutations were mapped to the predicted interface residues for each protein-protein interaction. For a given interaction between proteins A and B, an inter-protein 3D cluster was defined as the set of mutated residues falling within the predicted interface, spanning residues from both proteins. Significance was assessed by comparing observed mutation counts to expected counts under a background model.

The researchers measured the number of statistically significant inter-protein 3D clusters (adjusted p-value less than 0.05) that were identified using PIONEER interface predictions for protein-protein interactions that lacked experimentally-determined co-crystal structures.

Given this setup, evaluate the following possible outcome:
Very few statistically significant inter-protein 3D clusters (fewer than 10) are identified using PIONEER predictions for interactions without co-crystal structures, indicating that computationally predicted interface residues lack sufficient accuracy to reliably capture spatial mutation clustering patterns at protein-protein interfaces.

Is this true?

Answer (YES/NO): NO